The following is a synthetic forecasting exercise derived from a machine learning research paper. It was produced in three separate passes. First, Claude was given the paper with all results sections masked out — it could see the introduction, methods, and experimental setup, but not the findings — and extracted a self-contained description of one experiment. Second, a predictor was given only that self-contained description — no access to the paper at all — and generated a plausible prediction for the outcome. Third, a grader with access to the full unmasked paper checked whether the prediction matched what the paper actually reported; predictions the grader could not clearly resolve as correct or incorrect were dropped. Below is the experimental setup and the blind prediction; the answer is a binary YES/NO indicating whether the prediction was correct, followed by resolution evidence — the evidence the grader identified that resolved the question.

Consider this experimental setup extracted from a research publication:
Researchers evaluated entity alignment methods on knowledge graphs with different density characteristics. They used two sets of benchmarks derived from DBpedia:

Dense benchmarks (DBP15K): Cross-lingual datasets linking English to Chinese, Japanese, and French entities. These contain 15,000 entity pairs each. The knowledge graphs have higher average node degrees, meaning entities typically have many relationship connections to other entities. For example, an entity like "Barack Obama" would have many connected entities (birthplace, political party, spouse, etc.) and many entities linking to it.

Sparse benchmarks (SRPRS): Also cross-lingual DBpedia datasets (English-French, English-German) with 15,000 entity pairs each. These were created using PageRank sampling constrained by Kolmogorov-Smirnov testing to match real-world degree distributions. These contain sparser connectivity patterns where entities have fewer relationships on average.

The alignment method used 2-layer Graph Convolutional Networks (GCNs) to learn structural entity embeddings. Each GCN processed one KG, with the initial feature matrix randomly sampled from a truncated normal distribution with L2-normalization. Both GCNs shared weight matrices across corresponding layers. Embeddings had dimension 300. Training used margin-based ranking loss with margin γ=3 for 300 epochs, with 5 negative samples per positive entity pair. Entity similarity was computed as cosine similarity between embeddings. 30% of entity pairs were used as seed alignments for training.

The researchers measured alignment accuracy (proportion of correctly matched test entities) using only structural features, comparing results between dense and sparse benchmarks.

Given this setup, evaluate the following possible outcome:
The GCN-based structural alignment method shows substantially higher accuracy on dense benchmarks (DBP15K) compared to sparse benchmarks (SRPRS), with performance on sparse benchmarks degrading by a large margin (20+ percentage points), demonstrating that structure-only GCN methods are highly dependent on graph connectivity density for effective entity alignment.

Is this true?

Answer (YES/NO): YES